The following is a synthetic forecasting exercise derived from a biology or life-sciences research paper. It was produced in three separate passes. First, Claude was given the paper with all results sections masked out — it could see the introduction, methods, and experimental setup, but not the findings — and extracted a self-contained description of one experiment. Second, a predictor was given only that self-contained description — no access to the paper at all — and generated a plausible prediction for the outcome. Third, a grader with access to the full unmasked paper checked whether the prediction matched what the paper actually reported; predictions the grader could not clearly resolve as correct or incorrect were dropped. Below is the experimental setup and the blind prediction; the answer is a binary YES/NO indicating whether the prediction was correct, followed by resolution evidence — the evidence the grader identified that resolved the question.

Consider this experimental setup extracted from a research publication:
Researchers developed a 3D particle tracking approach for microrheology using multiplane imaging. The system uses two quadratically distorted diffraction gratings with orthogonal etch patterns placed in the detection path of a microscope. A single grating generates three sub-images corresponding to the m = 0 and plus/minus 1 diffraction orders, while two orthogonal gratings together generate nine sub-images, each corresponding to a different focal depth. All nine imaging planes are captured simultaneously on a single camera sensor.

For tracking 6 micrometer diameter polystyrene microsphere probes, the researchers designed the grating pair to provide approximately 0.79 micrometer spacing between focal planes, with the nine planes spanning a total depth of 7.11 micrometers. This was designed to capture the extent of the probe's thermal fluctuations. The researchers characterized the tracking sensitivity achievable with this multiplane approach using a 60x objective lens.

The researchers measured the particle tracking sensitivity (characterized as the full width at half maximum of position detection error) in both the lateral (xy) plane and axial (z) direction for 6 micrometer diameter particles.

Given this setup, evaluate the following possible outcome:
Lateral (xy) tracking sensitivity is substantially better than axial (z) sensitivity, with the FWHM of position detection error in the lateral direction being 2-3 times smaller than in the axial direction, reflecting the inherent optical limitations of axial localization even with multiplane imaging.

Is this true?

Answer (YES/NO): YES